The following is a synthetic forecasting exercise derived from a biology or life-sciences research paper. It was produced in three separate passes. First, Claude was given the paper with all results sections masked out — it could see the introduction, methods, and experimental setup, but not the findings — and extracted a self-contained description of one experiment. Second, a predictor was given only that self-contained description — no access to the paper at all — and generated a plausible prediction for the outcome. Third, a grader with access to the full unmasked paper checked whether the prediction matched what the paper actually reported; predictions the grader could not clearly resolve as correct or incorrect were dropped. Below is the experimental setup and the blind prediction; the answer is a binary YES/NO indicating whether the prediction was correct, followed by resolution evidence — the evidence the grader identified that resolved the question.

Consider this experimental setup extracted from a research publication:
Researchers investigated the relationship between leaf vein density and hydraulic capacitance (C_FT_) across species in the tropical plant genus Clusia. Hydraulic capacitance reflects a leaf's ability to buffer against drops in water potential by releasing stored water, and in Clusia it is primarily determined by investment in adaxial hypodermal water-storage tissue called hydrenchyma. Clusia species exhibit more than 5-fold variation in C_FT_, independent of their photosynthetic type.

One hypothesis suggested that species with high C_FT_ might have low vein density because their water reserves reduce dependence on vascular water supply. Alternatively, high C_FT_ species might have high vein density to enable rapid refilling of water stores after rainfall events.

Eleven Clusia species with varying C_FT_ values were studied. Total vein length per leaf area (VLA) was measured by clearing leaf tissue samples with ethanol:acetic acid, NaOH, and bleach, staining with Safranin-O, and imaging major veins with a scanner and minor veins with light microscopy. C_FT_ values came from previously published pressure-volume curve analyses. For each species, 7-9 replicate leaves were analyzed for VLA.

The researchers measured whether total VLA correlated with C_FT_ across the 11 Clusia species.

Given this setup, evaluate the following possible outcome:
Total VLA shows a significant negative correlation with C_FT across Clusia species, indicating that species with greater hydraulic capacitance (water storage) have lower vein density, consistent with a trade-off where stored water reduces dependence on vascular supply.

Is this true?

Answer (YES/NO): NO